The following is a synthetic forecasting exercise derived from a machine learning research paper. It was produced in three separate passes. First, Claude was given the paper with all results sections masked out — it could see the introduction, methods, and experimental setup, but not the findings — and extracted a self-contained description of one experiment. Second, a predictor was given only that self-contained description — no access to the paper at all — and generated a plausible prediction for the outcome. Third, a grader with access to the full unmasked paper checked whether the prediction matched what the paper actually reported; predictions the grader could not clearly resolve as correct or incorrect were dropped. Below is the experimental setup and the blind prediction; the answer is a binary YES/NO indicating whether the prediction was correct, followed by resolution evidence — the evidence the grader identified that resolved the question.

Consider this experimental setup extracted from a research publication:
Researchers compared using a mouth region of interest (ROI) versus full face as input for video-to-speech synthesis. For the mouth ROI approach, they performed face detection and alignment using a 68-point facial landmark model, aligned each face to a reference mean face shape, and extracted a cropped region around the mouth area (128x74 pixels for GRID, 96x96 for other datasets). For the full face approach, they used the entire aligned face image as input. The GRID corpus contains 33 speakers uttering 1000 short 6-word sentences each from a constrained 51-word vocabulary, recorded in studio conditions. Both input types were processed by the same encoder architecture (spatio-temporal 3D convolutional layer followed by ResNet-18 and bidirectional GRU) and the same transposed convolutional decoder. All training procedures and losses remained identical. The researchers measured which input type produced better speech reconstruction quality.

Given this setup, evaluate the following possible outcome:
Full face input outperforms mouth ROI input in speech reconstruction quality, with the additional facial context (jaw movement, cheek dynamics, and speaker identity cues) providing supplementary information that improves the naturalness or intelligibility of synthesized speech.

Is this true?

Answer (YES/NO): NO